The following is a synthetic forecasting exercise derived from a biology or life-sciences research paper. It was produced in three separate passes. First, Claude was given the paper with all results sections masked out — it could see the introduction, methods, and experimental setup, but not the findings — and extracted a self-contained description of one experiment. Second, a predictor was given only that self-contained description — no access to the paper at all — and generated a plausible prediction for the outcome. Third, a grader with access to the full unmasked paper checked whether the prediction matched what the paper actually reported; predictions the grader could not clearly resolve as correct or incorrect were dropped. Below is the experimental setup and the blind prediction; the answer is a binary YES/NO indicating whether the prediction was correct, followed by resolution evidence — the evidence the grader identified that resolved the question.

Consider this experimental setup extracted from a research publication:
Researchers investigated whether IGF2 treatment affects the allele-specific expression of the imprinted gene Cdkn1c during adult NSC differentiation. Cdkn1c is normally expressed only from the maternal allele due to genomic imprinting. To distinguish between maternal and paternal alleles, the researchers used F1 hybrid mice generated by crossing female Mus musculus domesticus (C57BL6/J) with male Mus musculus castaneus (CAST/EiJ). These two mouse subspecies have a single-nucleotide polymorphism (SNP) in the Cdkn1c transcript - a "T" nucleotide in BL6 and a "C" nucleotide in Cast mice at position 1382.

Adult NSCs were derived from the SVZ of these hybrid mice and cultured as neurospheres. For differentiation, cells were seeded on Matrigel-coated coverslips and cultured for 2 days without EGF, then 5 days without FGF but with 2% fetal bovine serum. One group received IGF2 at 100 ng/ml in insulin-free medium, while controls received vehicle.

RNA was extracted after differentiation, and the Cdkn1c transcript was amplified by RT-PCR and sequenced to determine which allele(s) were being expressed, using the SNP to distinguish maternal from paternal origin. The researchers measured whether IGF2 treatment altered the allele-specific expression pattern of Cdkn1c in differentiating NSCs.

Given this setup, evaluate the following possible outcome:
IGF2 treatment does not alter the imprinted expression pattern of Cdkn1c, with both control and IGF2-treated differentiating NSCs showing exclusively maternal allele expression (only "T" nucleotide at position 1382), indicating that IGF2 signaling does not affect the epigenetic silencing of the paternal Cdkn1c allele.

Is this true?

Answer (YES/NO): YES